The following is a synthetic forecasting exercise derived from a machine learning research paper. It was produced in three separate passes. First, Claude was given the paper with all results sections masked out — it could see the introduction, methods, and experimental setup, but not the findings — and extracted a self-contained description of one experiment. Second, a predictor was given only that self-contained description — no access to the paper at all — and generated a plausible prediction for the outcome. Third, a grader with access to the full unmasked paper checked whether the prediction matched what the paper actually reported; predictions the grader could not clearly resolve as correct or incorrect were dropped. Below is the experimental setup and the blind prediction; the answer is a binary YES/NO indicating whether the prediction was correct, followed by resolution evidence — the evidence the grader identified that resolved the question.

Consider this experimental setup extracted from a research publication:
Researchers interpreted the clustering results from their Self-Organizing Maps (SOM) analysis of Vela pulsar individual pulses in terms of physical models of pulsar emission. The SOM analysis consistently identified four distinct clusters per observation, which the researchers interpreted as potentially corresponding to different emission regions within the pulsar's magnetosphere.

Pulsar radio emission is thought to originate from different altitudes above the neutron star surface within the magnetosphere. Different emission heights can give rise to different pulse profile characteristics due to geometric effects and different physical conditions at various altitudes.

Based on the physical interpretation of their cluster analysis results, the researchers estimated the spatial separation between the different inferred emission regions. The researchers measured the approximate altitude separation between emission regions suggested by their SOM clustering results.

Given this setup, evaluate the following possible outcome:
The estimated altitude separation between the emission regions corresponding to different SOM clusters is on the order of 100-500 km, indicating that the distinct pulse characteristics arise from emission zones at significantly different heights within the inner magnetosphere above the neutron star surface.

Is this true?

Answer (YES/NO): YES